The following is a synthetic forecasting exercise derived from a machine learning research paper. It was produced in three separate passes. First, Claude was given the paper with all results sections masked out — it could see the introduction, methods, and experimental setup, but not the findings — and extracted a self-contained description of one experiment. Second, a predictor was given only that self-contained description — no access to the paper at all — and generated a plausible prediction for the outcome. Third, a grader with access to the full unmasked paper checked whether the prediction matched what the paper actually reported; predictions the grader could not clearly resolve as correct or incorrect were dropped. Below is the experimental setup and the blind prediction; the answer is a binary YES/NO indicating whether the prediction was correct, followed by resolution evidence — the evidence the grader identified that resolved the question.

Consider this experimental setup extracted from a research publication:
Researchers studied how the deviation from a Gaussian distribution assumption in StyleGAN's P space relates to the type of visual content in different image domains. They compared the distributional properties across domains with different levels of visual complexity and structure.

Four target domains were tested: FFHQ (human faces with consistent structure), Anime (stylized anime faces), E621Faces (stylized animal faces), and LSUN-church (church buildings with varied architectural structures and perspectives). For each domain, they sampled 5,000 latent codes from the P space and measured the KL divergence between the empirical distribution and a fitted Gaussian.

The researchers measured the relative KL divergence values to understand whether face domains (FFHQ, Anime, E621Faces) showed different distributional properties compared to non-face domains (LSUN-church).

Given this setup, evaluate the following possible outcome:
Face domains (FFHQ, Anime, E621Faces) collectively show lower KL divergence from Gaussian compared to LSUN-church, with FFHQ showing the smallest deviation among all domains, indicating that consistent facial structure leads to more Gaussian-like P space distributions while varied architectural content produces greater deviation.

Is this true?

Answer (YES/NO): YES